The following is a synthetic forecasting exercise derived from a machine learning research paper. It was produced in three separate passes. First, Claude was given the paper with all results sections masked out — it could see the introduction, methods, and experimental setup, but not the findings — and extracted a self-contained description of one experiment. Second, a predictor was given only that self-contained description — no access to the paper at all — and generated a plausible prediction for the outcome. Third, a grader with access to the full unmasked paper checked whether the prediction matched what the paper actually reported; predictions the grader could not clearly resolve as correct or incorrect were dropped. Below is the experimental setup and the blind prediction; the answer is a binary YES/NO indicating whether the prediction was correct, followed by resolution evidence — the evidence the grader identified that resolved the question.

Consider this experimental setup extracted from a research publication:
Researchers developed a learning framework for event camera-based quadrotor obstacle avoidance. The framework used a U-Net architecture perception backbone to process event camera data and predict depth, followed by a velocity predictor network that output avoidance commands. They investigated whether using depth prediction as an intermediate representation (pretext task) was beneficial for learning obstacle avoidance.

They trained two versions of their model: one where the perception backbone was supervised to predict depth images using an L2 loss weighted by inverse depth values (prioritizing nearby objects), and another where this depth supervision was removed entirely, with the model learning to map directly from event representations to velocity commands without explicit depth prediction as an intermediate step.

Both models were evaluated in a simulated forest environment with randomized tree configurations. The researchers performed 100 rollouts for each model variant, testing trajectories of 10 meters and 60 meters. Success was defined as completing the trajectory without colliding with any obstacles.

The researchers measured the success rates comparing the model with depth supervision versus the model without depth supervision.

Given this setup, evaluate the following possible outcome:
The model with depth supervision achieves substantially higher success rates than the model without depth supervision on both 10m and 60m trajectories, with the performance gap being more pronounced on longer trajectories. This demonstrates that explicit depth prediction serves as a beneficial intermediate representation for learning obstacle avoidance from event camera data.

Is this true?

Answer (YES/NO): YES